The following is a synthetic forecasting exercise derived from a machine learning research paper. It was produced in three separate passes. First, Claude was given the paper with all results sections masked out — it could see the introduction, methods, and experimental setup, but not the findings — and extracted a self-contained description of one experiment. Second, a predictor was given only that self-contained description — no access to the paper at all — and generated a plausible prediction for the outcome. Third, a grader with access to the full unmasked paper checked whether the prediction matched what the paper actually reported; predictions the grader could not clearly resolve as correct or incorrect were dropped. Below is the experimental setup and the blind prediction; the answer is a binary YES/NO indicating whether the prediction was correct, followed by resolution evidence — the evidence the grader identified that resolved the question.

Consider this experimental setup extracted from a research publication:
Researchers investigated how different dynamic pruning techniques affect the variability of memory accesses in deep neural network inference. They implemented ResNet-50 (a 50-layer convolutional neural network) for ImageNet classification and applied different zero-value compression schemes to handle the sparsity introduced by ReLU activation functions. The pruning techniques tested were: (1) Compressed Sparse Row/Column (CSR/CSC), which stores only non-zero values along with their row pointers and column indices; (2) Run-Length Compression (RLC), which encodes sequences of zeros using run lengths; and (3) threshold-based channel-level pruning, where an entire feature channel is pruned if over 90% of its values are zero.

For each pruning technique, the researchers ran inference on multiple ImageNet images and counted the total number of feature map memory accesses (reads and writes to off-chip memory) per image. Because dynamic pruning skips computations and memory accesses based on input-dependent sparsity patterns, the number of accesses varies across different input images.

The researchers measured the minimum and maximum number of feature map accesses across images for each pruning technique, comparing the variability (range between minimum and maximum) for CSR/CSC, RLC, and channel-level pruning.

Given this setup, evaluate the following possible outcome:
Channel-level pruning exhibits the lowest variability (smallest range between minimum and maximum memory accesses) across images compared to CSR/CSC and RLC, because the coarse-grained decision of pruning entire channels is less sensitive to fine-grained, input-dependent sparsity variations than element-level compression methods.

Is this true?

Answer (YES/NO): YES